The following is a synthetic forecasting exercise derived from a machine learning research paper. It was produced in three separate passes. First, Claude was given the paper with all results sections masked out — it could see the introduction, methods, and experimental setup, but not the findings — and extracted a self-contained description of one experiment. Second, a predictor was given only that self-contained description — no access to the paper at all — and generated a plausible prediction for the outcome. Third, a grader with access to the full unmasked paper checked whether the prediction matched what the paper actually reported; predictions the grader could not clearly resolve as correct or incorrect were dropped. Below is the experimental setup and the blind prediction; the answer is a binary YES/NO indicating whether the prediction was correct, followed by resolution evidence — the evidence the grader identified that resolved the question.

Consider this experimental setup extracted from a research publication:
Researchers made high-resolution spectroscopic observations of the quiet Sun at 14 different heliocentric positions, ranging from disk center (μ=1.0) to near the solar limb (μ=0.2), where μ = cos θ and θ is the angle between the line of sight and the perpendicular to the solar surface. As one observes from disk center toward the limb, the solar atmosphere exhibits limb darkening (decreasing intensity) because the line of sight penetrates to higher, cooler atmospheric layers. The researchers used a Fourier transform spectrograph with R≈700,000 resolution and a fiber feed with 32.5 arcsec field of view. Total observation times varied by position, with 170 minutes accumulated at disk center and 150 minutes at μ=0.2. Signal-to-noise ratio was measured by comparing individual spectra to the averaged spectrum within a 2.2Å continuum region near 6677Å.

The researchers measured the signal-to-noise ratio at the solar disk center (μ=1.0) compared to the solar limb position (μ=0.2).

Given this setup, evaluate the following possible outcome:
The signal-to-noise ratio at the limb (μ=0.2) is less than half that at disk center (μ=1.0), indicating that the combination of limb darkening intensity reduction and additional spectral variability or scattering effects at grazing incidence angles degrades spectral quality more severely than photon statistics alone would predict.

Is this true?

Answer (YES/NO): NO